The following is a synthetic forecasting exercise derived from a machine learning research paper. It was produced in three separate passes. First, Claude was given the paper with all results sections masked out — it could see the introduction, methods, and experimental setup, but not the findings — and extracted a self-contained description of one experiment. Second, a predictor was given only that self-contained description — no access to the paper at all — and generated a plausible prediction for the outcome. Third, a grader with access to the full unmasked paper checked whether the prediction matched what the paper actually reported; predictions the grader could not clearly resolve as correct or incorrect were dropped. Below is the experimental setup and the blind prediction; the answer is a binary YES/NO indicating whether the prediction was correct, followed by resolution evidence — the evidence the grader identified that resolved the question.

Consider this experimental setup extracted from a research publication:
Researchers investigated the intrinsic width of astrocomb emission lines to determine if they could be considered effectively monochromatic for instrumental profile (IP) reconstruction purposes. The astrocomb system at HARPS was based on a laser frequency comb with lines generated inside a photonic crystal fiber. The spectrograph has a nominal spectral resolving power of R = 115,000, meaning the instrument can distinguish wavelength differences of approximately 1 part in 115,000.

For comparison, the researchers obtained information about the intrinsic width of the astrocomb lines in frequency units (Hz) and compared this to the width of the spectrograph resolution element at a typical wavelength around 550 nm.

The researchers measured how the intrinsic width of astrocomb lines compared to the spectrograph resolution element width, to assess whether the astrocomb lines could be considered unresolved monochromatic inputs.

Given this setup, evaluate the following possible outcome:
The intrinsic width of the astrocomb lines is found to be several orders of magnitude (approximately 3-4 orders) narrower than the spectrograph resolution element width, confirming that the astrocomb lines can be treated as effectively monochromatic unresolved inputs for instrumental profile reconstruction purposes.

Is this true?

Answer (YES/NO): YES